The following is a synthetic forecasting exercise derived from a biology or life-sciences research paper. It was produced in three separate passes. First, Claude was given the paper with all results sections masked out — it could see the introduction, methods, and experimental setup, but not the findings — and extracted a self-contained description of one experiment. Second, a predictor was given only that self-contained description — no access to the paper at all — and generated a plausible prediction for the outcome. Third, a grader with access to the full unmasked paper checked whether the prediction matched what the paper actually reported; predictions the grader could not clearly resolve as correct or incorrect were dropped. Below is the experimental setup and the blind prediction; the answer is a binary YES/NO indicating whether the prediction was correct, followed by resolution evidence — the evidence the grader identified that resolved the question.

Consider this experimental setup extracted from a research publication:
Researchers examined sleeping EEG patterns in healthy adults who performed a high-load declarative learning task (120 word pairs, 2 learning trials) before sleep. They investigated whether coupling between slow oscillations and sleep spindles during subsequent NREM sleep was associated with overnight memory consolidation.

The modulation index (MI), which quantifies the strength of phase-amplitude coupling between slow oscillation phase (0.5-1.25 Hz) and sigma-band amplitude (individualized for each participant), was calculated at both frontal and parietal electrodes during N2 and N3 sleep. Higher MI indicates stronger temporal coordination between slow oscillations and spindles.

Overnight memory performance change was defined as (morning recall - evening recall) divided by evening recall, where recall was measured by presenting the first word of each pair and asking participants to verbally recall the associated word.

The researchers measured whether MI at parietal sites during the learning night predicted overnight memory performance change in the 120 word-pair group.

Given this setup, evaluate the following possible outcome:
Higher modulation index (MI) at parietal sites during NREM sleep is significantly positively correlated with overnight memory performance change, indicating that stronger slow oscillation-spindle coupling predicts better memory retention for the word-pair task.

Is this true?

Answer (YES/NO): NO